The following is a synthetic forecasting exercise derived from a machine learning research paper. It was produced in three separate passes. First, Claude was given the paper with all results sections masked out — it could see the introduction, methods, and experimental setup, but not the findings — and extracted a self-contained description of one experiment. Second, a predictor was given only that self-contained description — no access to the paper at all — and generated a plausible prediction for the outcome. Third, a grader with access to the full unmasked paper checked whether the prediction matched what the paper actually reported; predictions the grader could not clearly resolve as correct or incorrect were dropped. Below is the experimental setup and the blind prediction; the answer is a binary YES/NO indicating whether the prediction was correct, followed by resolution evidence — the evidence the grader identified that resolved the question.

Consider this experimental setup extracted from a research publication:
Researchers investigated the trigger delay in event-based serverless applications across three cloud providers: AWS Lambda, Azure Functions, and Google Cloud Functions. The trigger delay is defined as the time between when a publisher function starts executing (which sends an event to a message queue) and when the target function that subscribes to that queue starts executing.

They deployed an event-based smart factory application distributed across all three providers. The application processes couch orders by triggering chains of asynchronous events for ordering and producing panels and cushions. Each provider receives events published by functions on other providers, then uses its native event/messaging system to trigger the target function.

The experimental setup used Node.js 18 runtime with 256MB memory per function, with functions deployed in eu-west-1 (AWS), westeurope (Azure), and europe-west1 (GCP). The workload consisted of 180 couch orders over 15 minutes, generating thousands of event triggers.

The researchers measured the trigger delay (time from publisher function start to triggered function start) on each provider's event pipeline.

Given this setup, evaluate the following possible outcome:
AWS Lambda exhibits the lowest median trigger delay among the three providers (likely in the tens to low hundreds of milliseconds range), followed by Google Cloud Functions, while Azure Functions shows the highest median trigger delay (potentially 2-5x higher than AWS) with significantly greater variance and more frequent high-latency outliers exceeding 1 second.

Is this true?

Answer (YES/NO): NO